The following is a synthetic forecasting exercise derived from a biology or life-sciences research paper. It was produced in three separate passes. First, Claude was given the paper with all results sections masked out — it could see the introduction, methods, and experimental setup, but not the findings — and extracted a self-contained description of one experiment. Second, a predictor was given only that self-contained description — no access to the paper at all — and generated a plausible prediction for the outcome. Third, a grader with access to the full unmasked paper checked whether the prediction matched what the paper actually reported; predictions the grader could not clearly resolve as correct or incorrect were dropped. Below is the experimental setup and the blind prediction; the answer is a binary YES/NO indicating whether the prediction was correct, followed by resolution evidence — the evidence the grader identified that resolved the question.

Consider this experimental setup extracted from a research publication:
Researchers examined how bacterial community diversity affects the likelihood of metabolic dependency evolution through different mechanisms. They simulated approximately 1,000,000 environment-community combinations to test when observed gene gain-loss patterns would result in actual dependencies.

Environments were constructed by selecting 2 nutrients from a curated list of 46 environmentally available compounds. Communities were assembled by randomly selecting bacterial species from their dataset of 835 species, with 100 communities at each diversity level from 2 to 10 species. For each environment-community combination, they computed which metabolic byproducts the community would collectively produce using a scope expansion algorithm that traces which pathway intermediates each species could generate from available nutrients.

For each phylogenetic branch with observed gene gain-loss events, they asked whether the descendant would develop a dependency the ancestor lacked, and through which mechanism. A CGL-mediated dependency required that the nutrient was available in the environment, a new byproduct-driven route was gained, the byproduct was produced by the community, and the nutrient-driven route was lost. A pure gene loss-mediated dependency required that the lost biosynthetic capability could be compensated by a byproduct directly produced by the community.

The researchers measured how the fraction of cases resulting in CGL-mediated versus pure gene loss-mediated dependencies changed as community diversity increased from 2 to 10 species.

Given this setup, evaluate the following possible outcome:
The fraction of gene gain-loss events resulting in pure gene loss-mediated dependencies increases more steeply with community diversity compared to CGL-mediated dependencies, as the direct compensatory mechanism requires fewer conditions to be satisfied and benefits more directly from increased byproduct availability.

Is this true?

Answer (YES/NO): NO